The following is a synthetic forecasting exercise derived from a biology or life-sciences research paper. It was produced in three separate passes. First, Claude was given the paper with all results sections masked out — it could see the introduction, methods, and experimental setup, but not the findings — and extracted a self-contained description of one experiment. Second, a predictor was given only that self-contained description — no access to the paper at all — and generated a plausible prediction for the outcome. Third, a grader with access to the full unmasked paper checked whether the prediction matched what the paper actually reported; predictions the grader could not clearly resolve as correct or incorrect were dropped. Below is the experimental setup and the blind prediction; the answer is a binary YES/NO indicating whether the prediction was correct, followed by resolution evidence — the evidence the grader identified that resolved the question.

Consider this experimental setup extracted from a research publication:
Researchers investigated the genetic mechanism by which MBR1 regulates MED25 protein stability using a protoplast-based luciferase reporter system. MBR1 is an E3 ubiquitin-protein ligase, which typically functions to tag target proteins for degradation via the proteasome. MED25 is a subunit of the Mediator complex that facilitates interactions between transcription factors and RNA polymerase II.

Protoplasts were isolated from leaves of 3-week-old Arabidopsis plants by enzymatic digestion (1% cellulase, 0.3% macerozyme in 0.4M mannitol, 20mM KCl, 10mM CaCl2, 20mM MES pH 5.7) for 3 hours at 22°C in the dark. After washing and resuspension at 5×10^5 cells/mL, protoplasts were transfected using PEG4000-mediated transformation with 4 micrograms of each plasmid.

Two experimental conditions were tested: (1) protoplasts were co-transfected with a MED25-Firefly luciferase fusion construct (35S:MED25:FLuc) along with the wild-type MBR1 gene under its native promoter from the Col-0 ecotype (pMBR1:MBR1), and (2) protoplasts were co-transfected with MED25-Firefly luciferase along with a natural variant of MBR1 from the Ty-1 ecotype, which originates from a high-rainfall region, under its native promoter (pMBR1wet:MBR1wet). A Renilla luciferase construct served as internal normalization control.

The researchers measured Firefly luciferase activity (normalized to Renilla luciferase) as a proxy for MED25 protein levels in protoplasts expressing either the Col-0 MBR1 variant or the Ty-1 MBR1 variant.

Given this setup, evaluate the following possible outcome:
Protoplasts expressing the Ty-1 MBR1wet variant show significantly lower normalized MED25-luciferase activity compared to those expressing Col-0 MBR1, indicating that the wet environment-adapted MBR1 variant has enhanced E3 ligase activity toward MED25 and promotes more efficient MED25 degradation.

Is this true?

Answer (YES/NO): NO